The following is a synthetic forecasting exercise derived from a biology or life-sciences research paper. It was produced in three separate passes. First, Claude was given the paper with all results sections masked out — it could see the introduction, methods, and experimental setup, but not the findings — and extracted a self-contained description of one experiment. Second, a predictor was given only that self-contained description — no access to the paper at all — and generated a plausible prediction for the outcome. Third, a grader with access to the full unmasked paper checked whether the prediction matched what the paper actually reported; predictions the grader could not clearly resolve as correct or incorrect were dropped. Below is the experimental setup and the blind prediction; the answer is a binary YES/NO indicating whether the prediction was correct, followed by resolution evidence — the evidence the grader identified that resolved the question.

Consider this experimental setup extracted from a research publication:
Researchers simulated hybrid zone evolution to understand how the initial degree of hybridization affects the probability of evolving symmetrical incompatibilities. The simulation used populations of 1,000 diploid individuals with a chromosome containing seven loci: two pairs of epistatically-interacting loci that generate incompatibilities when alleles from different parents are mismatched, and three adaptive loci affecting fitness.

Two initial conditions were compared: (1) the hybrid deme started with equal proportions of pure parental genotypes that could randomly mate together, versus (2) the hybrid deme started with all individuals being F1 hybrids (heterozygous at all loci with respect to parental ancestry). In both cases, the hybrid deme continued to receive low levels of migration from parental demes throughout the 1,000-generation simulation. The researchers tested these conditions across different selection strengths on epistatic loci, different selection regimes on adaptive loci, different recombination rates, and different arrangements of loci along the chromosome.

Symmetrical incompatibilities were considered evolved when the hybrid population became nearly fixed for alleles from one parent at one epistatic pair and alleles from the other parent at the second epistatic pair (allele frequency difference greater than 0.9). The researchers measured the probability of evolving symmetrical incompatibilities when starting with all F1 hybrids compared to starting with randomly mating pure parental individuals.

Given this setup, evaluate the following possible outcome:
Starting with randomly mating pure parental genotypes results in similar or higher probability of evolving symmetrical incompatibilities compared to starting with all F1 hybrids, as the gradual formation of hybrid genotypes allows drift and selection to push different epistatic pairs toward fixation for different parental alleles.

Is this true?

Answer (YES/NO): NO